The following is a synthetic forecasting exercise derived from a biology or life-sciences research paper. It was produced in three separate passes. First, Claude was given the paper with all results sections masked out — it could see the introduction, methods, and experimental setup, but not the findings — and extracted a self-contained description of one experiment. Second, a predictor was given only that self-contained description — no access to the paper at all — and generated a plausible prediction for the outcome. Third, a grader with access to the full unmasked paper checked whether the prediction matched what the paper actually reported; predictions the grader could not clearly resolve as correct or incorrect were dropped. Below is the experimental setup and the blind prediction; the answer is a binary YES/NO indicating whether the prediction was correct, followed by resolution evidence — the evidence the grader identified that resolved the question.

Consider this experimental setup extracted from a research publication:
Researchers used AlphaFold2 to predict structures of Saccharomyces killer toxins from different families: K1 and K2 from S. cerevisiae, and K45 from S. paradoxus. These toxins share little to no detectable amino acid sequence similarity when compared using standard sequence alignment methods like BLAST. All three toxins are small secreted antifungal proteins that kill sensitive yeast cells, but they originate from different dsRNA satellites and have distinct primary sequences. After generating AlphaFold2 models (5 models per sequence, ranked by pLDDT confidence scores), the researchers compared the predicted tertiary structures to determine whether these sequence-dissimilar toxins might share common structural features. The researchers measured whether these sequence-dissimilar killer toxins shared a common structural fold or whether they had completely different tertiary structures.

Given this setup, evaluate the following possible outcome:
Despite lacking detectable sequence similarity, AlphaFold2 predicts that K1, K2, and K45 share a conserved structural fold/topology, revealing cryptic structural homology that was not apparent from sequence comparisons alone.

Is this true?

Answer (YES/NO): YES